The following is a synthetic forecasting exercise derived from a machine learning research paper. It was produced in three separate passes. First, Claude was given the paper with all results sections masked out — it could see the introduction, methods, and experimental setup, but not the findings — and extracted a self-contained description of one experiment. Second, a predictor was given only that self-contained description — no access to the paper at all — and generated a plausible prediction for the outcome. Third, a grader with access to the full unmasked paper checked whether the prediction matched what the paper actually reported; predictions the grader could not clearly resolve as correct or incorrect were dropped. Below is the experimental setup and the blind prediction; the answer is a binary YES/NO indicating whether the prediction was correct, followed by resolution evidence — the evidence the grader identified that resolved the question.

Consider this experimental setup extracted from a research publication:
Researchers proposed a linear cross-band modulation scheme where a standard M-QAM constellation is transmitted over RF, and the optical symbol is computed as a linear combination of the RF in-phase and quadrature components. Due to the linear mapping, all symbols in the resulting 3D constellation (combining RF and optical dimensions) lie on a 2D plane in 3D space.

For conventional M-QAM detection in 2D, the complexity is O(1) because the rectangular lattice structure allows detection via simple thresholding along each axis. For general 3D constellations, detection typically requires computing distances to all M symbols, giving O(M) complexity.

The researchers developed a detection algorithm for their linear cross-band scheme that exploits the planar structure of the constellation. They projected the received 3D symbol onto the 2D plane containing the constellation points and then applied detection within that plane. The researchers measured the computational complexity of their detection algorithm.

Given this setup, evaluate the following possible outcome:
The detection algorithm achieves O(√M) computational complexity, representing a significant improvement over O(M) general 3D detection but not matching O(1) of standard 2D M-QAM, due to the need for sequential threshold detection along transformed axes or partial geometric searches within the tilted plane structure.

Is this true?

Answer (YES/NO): NO